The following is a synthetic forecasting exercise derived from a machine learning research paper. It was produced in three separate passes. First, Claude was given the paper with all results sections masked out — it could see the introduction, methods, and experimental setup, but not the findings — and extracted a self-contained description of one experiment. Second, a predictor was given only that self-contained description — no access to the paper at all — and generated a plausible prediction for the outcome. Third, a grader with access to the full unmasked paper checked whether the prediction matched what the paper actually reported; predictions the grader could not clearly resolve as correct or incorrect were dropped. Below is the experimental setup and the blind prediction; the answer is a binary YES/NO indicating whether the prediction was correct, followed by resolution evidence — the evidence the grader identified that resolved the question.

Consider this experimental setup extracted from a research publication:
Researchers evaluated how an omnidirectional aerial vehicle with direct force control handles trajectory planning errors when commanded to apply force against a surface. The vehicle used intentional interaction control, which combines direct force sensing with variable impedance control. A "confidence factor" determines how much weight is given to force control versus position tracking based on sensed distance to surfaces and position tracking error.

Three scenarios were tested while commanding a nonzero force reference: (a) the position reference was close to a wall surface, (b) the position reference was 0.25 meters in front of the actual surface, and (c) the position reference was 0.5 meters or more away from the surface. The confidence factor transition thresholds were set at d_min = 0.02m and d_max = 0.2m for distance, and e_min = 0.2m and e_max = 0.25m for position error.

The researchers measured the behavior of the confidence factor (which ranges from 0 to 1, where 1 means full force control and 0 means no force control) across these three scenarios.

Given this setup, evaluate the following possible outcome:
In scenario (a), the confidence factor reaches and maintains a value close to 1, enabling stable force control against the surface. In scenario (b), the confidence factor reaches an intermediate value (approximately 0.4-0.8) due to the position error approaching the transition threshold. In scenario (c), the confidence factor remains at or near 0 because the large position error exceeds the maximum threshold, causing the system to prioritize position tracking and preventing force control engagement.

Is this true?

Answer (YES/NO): NO